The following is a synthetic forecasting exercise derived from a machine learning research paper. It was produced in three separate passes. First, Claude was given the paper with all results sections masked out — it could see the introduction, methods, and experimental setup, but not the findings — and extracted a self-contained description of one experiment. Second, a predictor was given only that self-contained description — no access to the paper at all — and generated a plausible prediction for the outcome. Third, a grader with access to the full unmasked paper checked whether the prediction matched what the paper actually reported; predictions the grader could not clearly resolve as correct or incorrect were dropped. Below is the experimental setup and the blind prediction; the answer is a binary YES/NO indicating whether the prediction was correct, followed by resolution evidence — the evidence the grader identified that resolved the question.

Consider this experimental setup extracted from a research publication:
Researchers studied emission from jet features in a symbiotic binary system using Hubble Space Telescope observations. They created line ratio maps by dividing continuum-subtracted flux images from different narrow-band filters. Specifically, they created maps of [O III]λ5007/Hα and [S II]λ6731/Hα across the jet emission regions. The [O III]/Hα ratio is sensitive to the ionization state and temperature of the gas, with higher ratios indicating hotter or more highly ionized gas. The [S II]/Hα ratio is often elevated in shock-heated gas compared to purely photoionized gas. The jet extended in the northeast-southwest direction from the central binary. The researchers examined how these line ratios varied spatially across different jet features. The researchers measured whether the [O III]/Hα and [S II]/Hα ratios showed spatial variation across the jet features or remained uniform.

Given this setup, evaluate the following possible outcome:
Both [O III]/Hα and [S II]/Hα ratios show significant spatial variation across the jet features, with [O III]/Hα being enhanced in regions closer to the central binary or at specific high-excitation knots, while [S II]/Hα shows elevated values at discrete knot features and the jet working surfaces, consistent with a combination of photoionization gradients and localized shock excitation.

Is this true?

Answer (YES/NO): NO